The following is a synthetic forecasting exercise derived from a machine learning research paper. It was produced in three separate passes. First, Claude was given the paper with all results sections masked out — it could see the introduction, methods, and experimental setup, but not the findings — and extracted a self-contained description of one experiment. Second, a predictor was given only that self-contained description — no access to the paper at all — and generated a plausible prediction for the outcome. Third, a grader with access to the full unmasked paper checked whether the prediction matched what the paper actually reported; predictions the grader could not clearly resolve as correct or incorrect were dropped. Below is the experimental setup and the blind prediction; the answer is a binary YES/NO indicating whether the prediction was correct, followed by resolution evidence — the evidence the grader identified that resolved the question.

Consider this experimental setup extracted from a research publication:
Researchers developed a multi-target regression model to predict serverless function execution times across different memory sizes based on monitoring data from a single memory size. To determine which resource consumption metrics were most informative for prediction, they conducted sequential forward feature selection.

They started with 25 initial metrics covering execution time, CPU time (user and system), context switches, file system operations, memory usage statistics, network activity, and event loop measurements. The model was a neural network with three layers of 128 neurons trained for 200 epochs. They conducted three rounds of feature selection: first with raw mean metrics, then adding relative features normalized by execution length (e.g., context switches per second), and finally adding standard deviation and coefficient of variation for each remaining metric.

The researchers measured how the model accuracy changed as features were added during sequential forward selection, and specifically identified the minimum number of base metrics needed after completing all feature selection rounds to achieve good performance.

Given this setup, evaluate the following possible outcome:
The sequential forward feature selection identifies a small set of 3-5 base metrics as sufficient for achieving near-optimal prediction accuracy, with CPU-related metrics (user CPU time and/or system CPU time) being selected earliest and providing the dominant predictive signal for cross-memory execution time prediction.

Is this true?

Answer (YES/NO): NO